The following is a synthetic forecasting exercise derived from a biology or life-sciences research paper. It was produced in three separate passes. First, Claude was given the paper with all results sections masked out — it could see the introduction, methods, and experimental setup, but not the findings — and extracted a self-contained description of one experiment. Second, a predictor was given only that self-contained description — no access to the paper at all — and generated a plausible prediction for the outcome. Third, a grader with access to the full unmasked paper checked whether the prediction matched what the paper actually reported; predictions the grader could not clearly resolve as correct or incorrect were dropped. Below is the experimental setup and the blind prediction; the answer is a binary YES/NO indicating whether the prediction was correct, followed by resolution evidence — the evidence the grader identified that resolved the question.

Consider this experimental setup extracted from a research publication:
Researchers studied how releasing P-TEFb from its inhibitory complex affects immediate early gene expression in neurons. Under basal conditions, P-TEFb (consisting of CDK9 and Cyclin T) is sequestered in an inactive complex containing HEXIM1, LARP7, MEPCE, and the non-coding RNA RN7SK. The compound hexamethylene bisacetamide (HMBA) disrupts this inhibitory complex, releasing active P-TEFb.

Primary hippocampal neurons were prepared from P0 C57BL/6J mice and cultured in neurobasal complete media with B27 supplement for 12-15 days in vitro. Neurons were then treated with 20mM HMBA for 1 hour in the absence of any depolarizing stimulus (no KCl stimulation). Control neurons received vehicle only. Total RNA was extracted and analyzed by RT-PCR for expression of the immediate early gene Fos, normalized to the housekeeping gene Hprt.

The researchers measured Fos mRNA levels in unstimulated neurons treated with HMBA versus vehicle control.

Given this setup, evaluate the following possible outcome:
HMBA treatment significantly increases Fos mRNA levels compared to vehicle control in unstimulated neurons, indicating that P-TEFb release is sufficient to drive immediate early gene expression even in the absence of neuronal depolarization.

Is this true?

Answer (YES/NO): YES